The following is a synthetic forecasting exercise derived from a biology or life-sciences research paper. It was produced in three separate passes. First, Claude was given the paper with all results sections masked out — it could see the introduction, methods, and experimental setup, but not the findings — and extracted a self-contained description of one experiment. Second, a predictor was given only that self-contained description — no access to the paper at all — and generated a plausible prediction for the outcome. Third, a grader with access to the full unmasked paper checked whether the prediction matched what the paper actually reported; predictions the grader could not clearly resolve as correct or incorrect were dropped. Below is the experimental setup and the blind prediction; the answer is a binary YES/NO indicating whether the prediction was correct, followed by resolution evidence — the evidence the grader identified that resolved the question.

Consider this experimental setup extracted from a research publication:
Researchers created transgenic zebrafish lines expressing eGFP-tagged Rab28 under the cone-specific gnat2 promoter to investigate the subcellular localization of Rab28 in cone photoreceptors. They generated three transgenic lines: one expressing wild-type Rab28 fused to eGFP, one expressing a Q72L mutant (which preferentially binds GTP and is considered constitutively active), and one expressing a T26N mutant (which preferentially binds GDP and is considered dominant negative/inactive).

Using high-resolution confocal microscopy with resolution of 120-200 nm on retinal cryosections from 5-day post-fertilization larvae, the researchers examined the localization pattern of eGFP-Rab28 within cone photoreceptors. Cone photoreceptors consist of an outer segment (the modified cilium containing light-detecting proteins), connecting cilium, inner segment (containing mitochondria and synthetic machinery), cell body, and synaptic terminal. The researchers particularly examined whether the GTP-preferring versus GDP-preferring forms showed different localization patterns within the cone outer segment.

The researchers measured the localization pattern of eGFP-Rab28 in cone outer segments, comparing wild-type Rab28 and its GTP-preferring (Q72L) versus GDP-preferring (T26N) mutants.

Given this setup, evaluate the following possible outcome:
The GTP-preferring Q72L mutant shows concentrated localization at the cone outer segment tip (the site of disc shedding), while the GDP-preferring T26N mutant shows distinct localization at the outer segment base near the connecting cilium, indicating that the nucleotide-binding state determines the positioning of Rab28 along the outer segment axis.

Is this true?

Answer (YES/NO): NO